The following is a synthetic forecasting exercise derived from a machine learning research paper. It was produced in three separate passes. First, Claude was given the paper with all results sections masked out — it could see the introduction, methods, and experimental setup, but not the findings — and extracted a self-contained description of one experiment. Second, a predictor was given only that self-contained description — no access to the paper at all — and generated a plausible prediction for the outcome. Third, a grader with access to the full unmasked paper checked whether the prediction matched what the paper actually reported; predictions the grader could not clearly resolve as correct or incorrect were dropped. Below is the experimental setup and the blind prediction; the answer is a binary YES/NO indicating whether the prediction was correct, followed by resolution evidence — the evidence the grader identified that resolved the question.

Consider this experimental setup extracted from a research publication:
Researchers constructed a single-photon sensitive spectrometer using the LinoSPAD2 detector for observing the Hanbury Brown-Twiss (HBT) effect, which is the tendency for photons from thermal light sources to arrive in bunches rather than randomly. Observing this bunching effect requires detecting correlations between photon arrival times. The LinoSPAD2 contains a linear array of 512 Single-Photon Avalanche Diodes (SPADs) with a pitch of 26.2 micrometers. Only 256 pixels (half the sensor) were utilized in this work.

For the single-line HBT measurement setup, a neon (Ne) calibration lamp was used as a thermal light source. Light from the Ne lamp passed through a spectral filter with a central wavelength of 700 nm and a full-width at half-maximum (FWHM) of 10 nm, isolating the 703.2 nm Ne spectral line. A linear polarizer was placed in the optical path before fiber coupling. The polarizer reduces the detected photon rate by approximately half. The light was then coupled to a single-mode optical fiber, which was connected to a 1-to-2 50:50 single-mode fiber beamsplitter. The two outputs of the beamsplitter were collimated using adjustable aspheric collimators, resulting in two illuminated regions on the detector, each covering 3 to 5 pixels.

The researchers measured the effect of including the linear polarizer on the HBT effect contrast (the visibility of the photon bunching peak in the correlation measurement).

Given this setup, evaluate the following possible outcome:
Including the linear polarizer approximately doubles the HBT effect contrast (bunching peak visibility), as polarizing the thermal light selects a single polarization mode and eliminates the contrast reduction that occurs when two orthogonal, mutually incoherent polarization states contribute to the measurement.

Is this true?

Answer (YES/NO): YES